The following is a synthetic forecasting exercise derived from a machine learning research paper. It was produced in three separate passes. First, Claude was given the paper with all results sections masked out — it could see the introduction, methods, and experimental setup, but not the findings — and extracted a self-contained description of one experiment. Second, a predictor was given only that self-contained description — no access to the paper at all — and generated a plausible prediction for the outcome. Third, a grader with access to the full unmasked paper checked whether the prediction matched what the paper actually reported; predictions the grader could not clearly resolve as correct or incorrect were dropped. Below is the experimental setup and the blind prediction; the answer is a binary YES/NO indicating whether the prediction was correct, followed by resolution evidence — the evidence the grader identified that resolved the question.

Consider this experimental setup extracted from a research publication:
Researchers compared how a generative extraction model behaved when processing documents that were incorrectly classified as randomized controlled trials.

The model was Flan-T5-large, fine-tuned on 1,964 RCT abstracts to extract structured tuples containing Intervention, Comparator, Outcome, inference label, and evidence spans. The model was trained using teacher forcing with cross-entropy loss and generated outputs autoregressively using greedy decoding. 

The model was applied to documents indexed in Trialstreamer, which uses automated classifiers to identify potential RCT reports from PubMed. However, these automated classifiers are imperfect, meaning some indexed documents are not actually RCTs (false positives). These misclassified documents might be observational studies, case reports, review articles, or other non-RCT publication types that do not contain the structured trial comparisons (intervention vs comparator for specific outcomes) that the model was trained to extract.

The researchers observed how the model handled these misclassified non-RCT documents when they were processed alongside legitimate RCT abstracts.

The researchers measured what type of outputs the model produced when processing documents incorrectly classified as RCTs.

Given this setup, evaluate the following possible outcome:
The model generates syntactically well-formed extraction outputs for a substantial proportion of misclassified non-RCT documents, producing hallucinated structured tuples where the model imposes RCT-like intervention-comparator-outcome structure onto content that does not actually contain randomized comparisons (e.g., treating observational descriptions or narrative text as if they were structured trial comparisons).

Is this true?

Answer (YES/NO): YES